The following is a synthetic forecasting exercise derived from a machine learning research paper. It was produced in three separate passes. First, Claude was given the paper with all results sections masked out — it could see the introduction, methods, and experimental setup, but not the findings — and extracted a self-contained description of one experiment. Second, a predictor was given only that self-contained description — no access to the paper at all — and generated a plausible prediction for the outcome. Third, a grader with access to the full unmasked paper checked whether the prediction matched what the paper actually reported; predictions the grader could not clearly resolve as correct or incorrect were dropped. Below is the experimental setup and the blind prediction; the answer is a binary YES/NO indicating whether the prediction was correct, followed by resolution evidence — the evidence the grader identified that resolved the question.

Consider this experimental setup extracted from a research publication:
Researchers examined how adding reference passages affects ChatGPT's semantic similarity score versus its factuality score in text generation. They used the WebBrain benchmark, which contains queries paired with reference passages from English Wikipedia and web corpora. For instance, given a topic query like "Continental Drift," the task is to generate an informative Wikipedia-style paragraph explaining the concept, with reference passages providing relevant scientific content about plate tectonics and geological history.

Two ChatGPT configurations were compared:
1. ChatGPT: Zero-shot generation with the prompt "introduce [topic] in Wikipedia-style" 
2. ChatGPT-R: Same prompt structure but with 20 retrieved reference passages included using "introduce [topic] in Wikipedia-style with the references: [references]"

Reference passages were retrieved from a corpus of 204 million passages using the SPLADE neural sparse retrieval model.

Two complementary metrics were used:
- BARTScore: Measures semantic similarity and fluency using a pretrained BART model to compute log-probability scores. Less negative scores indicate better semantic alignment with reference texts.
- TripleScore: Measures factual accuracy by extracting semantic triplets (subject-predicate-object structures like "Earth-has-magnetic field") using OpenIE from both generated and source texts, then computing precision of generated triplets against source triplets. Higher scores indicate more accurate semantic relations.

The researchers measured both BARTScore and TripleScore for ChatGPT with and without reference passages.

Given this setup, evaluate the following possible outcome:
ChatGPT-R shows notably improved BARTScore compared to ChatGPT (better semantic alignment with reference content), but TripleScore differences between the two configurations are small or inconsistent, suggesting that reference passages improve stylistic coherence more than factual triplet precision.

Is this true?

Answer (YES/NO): NO